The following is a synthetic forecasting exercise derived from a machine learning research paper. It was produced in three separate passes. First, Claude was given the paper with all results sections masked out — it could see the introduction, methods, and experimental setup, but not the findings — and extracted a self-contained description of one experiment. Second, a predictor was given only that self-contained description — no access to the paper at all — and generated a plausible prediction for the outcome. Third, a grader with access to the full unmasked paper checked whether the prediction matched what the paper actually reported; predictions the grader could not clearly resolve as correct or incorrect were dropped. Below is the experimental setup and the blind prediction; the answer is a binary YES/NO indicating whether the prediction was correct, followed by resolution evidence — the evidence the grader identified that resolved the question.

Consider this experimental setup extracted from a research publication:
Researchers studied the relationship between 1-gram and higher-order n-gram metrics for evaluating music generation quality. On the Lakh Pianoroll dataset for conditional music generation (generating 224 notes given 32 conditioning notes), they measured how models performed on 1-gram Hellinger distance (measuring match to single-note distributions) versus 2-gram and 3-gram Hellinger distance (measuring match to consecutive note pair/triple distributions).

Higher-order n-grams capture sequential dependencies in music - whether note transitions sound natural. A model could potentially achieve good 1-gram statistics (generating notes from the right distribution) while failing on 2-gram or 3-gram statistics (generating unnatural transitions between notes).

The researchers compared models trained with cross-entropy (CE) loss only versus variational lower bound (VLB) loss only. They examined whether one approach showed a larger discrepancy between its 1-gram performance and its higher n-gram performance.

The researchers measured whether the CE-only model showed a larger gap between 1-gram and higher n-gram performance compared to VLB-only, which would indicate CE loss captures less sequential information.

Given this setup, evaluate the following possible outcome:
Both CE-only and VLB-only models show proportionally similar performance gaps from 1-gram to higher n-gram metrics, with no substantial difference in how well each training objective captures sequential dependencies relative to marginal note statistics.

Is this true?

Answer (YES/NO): NO